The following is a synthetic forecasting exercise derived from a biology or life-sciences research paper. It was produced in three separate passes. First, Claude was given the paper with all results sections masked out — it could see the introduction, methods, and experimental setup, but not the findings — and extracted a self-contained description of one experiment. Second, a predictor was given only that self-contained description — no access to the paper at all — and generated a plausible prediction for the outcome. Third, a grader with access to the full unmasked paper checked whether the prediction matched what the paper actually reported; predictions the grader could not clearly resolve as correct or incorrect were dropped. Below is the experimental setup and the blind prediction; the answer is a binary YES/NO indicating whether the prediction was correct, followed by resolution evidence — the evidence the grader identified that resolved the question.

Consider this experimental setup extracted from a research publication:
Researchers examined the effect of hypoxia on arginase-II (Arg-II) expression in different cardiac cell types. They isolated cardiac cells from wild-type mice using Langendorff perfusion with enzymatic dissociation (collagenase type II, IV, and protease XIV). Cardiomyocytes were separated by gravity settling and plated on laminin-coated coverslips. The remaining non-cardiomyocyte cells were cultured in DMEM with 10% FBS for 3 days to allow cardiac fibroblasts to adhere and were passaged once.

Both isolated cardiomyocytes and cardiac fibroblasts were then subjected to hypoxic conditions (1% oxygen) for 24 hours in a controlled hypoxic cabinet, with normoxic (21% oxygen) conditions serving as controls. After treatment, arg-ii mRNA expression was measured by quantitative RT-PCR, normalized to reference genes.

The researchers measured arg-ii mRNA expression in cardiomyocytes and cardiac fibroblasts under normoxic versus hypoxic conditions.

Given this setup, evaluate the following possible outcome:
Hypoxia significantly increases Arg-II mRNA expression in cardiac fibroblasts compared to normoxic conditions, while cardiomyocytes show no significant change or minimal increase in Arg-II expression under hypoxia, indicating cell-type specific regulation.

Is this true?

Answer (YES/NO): NO